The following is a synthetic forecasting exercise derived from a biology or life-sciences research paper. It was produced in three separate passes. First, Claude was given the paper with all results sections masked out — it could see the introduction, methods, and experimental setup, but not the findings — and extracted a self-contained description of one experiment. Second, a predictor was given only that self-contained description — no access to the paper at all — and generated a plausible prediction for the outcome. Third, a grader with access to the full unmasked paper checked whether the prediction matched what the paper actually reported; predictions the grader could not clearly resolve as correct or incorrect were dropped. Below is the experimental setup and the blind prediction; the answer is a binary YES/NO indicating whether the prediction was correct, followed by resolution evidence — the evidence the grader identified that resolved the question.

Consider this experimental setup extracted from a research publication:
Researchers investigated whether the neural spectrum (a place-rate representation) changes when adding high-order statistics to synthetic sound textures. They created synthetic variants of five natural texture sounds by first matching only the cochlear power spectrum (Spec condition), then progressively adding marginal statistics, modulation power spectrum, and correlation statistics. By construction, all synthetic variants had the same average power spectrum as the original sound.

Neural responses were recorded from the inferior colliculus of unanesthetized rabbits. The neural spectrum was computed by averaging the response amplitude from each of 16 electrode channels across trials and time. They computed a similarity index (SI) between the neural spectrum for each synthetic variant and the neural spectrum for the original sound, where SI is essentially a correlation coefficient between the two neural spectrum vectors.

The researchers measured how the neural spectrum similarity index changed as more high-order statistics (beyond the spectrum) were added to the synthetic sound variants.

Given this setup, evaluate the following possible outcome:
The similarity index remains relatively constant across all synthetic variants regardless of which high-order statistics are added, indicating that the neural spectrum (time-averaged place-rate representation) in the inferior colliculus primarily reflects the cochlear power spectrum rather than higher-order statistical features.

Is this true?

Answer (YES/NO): YES